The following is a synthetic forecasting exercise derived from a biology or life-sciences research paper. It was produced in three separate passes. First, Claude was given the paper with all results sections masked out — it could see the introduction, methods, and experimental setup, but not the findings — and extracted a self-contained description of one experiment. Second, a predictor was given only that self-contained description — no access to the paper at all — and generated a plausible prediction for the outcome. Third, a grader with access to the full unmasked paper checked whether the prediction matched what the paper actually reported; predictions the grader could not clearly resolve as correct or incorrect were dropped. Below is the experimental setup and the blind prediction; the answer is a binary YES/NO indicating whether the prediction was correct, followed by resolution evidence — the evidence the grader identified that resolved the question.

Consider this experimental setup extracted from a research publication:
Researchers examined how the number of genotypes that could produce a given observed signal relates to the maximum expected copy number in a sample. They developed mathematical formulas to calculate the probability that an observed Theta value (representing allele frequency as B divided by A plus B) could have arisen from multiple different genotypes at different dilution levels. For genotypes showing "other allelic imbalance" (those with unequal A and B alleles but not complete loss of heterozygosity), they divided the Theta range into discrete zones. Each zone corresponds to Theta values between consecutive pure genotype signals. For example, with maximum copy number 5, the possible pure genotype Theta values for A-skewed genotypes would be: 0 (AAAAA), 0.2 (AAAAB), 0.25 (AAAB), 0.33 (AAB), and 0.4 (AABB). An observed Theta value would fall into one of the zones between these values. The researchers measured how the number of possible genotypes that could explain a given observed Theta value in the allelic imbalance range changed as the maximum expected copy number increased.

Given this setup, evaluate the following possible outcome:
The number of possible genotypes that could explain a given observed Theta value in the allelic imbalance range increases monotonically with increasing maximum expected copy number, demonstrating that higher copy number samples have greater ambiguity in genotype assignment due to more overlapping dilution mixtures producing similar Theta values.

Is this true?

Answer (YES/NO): YES